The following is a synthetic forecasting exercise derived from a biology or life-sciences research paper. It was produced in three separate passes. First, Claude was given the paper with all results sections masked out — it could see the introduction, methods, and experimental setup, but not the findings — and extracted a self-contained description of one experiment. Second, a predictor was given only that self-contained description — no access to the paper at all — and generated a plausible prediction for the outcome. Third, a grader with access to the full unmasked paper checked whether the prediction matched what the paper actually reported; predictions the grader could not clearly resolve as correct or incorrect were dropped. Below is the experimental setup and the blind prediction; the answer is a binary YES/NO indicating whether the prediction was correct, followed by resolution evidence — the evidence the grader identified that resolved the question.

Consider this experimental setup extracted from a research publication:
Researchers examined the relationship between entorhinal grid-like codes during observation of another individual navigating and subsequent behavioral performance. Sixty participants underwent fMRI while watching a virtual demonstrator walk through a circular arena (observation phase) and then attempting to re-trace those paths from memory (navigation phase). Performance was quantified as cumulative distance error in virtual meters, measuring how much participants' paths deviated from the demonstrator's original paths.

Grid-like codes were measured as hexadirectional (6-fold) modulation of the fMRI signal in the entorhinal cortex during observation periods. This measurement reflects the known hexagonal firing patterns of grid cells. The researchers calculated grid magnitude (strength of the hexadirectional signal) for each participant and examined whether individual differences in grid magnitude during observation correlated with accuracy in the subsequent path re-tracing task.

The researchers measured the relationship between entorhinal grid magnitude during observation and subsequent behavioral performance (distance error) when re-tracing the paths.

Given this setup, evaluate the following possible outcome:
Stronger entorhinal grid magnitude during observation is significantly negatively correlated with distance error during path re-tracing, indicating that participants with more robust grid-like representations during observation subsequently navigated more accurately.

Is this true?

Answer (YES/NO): NO